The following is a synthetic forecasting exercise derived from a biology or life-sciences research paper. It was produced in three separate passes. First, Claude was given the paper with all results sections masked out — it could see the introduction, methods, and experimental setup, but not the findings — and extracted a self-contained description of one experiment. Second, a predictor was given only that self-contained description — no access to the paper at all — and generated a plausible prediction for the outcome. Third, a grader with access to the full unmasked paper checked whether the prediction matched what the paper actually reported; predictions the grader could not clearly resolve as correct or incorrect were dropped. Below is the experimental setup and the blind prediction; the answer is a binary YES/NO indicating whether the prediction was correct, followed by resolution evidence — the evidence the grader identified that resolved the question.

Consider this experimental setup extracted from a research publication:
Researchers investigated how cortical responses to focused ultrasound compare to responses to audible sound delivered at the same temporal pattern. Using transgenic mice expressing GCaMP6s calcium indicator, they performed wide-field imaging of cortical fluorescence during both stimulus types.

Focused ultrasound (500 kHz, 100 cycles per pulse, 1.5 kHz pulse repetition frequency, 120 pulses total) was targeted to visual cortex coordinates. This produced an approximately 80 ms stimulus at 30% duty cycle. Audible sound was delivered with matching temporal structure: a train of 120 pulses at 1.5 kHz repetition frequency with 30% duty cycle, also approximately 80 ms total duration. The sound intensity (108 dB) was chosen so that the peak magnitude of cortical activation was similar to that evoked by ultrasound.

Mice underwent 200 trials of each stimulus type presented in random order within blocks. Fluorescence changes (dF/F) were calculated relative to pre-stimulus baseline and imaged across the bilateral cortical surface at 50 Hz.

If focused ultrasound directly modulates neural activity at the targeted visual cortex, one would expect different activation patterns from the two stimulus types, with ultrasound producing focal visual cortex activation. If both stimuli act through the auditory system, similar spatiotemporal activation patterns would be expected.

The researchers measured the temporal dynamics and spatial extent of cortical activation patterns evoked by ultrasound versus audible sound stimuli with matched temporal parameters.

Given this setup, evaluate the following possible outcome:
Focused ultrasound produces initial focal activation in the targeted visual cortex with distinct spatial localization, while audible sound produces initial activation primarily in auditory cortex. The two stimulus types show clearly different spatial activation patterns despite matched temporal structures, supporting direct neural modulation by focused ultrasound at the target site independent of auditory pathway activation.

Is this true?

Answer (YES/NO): NO